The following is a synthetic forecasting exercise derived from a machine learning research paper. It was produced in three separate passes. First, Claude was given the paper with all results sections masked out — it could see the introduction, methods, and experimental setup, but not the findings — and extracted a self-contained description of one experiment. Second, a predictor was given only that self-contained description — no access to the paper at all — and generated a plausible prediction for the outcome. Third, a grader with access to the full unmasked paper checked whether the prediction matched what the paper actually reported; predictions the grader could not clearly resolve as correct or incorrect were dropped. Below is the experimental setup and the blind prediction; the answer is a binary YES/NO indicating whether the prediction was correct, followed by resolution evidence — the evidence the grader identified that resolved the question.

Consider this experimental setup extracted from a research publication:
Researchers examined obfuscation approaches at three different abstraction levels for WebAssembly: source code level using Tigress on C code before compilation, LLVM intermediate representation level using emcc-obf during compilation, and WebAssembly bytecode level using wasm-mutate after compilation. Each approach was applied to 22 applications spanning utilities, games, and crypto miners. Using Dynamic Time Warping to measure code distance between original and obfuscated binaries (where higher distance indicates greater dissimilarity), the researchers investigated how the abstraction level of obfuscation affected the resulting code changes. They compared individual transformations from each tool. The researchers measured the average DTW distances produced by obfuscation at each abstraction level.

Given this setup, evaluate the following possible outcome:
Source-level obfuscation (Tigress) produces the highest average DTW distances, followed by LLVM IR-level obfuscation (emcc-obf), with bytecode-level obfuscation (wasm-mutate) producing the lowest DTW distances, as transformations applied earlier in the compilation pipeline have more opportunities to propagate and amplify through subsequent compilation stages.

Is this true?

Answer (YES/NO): YES